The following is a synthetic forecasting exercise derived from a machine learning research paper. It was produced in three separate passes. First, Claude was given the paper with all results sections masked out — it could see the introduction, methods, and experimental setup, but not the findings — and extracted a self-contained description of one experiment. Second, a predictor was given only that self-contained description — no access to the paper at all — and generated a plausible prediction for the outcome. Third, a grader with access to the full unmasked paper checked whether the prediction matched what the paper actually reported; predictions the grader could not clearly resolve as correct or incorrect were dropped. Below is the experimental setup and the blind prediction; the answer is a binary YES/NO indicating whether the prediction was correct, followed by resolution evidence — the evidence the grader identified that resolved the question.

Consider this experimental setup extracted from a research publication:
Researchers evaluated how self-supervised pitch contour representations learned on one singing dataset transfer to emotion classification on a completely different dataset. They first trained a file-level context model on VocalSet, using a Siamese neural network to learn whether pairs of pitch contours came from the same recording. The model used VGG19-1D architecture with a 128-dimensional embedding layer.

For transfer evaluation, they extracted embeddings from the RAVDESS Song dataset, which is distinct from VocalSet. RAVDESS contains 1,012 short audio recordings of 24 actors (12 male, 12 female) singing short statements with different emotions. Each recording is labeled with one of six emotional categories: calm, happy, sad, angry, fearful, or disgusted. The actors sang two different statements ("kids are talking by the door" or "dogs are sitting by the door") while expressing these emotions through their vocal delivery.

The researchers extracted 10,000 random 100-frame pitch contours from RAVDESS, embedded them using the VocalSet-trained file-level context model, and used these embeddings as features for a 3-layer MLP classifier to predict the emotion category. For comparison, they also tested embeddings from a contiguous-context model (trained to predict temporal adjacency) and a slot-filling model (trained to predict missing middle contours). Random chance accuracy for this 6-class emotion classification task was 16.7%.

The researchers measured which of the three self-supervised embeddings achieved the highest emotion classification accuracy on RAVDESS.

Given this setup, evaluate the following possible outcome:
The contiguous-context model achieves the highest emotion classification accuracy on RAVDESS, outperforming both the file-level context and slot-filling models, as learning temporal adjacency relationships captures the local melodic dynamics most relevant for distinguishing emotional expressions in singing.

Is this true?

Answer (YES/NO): NO